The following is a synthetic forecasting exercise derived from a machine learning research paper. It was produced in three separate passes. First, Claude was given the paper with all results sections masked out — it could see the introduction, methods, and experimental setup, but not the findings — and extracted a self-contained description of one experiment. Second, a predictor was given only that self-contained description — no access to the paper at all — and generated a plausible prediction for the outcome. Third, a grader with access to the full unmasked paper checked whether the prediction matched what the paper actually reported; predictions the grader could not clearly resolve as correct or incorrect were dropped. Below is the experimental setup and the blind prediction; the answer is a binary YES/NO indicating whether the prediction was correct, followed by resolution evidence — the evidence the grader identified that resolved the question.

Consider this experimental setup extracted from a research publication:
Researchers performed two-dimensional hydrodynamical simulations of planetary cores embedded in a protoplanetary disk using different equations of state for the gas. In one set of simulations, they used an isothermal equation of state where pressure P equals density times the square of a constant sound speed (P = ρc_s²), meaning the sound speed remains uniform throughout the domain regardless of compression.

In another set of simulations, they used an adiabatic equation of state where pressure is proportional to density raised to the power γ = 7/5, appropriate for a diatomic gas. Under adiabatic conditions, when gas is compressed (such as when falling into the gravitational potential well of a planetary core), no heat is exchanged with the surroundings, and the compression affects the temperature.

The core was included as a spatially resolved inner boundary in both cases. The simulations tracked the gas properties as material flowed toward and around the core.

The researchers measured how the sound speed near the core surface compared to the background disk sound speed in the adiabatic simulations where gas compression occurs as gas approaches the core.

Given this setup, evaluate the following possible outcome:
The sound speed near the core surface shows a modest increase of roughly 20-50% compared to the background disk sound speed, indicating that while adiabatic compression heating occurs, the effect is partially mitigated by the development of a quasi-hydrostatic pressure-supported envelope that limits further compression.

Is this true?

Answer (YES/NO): NO